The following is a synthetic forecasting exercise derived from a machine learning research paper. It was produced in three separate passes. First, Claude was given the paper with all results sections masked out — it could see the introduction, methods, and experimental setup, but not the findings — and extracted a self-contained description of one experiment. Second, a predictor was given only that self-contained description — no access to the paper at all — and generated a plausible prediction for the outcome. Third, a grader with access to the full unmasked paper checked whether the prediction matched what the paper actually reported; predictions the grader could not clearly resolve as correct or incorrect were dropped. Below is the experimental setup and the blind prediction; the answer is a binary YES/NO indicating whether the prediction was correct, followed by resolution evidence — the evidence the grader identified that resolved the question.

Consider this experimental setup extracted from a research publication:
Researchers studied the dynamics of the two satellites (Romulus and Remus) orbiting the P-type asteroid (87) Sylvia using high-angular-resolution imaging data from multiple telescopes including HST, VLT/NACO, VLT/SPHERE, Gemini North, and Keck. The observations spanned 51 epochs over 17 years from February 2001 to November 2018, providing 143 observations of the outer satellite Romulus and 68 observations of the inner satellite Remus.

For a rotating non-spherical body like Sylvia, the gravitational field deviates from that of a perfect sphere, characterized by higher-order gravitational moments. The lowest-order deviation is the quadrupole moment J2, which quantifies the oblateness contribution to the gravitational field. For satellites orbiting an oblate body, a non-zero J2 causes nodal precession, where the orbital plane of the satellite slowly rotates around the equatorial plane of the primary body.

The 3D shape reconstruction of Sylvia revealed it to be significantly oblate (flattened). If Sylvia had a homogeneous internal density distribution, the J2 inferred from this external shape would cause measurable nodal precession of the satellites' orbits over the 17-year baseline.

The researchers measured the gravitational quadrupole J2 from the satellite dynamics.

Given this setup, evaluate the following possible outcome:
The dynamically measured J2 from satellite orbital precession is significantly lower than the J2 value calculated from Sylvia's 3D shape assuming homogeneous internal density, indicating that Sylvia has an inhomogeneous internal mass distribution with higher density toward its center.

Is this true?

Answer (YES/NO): YES